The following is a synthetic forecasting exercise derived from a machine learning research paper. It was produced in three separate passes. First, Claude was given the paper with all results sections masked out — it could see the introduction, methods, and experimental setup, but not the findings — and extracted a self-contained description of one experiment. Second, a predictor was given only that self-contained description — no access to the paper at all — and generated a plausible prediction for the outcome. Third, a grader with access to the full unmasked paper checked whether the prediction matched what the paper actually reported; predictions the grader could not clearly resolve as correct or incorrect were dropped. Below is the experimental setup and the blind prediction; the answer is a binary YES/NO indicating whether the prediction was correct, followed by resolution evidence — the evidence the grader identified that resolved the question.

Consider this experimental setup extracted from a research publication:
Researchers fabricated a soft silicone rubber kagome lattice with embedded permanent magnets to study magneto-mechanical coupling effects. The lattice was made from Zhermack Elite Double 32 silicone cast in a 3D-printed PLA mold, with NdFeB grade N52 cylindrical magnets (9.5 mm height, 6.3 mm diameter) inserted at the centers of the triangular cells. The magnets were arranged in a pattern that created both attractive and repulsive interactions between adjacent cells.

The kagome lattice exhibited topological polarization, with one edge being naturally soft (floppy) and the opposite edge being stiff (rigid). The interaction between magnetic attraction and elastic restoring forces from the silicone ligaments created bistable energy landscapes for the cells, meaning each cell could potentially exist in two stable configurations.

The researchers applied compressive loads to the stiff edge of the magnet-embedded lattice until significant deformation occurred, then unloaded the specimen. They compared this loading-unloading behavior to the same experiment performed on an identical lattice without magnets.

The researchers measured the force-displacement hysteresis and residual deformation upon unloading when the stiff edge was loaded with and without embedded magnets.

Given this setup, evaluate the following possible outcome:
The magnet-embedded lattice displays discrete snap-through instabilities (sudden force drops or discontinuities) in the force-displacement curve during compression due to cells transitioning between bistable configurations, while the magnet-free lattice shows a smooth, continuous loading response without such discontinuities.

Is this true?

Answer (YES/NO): NO